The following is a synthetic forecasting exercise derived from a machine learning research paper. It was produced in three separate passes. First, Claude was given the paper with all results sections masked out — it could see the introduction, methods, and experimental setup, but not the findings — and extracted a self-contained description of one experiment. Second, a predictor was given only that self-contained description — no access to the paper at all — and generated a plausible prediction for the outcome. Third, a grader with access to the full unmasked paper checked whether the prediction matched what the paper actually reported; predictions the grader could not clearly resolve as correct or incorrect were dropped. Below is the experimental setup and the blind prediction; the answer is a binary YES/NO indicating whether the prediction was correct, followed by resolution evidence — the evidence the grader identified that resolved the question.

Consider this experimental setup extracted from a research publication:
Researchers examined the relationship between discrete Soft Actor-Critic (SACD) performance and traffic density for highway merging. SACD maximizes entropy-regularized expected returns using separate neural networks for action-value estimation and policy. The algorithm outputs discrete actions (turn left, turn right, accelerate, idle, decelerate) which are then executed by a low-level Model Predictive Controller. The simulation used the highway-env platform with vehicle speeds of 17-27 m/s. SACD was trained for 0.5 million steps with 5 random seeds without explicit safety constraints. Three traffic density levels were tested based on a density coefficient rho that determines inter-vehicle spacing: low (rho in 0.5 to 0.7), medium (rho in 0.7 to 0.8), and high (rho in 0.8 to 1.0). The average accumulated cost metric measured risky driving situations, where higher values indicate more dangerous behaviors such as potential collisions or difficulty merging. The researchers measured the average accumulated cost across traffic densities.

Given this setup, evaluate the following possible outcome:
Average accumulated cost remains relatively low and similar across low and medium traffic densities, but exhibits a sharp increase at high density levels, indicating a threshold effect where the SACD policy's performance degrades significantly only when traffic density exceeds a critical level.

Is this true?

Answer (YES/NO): NO